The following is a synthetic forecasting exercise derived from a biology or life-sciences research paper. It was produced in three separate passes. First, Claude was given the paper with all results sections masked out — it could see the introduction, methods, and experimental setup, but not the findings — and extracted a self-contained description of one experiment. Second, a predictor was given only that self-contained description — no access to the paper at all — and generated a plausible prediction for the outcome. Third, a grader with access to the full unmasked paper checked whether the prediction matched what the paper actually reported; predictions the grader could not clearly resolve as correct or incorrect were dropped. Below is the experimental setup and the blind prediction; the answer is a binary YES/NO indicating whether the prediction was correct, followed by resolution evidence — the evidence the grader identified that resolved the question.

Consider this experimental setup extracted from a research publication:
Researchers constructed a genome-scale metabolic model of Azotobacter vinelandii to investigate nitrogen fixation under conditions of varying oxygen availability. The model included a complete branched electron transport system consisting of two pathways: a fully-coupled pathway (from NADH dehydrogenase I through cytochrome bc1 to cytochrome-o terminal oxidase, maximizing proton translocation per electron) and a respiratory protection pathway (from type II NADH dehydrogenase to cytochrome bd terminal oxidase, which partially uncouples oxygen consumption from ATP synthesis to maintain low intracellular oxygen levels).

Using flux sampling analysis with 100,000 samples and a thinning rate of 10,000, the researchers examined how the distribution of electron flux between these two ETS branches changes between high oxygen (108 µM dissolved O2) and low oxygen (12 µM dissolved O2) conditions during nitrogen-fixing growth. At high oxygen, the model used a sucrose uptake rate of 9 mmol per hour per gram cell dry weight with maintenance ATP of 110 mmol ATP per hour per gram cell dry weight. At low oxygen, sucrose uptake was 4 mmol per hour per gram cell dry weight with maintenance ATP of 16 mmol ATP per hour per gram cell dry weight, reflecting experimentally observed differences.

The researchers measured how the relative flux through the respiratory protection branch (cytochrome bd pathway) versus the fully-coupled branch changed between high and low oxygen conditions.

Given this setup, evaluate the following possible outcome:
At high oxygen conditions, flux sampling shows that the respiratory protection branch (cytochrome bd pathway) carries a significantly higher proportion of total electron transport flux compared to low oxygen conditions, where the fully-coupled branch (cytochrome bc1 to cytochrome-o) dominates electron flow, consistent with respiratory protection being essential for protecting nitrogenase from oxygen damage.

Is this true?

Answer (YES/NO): NO